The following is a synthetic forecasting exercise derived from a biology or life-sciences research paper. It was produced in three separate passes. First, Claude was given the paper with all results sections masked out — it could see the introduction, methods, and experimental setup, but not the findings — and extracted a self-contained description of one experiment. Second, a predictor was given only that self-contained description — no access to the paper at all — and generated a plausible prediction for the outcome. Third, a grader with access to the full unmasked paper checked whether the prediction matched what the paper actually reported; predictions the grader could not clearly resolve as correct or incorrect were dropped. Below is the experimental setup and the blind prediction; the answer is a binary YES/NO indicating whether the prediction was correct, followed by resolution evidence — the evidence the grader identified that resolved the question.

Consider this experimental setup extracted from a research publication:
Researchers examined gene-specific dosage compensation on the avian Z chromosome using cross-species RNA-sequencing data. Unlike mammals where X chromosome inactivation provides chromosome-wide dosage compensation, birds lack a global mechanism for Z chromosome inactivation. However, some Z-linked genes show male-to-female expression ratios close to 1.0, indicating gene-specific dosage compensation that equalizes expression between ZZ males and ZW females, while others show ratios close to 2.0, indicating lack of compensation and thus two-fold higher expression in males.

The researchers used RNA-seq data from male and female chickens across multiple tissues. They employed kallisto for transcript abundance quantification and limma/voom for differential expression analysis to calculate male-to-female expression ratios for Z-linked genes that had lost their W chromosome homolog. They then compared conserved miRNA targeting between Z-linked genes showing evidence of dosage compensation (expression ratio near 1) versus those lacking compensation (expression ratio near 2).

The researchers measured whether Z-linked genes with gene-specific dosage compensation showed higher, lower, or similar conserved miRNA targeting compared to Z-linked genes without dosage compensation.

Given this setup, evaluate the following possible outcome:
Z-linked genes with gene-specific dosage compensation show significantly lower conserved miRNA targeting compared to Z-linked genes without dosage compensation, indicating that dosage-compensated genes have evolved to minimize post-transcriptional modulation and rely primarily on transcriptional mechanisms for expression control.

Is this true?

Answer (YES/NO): NO